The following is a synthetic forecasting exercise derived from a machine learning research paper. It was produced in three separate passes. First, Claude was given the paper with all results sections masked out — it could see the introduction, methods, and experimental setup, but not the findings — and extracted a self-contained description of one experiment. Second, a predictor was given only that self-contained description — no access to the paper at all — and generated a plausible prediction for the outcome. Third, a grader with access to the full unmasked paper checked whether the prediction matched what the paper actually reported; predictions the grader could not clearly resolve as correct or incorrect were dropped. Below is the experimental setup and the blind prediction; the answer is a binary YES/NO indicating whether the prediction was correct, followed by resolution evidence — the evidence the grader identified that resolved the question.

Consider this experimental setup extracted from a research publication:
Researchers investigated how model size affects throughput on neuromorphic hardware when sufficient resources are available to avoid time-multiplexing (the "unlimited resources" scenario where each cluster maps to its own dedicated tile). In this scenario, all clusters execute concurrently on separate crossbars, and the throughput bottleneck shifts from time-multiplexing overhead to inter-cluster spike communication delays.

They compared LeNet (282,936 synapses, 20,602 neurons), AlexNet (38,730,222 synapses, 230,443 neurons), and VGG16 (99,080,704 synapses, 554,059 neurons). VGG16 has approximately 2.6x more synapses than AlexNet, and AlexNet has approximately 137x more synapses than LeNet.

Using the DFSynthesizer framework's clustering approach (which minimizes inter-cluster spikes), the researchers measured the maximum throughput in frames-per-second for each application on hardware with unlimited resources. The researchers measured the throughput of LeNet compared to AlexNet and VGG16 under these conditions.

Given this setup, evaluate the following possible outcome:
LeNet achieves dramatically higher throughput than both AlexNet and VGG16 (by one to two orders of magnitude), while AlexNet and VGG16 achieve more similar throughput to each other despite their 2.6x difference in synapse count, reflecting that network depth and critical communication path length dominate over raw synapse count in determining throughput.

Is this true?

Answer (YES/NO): NO